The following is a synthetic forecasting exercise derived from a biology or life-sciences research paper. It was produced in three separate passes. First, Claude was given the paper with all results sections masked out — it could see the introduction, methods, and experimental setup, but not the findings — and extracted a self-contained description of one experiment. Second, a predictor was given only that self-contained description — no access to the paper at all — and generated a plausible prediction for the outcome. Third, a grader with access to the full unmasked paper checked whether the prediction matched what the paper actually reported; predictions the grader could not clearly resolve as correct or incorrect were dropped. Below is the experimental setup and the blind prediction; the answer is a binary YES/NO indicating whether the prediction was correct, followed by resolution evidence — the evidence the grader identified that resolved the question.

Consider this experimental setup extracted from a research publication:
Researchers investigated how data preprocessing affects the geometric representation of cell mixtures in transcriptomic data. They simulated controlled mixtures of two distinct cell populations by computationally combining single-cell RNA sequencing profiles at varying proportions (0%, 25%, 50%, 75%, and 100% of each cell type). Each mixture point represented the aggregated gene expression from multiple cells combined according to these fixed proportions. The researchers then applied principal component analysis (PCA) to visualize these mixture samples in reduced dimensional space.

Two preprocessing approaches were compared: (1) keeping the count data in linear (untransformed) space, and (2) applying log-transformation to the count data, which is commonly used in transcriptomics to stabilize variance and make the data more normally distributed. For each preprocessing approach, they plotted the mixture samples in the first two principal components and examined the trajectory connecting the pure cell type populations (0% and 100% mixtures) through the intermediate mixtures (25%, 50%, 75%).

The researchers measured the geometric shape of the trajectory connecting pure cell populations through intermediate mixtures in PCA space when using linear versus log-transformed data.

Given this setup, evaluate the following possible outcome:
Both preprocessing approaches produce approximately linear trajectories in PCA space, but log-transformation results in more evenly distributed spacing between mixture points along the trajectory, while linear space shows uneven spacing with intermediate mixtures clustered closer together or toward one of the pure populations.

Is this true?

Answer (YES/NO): NO